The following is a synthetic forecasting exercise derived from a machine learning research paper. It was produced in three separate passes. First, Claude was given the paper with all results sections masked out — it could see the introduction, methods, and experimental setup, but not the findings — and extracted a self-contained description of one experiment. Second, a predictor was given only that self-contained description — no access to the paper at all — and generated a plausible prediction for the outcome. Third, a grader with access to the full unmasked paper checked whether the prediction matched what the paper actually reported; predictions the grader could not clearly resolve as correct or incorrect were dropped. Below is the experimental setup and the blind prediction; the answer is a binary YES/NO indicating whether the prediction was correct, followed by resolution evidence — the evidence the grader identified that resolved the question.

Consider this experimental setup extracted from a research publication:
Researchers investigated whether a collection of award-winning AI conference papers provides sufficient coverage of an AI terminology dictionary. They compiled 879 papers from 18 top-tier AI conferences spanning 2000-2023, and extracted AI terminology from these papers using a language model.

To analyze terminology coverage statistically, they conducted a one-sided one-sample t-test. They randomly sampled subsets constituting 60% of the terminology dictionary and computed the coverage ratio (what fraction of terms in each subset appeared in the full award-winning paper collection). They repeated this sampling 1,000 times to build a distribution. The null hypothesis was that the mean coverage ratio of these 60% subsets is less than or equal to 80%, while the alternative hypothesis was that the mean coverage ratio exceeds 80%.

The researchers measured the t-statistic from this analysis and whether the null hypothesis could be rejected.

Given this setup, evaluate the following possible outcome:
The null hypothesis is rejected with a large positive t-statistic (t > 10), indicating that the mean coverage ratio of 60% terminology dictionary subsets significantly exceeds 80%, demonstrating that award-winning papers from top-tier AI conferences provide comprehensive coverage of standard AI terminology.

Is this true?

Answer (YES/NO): YES